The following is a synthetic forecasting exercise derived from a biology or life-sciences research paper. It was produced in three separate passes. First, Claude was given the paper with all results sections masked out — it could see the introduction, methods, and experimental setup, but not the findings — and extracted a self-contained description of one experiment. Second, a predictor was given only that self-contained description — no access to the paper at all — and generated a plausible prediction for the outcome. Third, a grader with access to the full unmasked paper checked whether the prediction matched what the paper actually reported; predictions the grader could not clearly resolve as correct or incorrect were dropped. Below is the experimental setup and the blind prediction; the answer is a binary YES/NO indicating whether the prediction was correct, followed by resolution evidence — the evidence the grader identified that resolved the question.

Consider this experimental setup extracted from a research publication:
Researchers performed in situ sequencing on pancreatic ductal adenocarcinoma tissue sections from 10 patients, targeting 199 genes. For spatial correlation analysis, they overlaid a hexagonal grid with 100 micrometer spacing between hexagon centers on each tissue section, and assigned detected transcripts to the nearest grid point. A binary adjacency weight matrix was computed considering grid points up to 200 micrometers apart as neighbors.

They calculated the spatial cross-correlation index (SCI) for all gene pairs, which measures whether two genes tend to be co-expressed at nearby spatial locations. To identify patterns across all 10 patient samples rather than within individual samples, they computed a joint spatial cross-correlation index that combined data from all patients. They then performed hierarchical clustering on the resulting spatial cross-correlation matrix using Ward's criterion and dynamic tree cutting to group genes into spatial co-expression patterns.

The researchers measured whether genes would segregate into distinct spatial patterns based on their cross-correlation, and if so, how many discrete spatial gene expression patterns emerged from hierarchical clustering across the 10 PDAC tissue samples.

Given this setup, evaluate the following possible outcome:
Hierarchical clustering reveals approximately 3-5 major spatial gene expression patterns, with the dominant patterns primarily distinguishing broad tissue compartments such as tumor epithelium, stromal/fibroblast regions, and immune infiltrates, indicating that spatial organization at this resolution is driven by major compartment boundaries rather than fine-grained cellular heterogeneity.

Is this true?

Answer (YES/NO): NO